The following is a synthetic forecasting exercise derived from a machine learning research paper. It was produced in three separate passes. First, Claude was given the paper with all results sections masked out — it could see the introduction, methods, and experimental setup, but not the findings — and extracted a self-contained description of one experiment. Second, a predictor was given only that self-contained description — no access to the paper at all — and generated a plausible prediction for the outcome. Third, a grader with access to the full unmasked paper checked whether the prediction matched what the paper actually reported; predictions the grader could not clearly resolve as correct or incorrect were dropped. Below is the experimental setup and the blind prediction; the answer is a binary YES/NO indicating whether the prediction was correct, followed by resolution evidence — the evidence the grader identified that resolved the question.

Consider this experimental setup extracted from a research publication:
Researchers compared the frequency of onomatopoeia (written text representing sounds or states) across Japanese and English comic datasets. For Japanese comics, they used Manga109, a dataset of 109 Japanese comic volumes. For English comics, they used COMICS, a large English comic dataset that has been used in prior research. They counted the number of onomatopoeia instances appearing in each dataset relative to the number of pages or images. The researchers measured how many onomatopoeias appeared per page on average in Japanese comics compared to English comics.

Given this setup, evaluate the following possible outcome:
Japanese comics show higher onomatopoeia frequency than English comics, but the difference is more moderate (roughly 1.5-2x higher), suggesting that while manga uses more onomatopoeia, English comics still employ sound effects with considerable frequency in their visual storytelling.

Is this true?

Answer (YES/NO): NO